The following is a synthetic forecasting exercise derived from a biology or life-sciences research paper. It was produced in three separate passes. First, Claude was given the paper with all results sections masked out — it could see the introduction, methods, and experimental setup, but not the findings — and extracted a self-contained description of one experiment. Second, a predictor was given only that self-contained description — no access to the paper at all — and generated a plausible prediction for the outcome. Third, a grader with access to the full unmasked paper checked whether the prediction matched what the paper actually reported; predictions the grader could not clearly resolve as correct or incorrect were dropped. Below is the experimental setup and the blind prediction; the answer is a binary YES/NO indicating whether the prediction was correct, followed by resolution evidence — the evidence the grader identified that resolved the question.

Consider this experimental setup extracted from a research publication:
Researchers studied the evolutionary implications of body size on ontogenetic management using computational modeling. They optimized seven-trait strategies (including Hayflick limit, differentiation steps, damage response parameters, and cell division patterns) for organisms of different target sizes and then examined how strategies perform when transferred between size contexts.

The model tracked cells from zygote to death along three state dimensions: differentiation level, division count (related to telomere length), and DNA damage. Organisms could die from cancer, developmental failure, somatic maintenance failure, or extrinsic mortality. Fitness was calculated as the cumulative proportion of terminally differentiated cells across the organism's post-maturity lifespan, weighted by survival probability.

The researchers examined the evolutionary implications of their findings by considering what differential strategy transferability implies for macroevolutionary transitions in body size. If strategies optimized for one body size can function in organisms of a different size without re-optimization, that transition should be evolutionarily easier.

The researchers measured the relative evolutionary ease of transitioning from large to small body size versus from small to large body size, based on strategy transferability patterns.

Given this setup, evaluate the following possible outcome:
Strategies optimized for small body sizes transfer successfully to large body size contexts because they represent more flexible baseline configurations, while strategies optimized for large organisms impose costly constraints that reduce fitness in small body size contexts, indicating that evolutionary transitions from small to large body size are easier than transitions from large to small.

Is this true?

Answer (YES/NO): NO